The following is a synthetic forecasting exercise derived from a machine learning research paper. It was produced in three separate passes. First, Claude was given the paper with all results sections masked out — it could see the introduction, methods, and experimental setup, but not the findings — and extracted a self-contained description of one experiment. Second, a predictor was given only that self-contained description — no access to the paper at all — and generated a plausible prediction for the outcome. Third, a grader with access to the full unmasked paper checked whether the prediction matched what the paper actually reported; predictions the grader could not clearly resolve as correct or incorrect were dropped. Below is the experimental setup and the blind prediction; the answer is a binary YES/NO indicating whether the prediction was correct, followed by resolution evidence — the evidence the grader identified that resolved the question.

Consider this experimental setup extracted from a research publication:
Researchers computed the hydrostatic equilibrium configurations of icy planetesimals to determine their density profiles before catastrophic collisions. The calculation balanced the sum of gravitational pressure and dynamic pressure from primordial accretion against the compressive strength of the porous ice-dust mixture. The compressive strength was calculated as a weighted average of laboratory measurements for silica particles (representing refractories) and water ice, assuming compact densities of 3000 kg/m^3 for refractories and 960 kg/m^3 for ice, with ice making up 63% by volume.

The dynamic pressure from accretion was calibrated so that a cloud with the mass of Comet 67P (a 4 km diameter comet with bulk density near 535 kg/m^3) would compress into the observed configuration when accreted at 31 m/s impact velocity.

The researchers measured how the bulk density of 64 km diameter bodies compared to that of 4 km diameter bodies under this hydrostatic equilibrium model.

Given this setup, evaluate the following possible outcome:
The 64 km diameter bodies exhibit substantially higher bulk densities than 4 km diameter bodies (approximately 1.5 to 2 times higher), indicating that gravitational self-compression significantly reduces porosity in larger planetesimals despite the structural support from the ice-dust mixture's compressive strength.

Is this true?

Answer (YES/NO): NO